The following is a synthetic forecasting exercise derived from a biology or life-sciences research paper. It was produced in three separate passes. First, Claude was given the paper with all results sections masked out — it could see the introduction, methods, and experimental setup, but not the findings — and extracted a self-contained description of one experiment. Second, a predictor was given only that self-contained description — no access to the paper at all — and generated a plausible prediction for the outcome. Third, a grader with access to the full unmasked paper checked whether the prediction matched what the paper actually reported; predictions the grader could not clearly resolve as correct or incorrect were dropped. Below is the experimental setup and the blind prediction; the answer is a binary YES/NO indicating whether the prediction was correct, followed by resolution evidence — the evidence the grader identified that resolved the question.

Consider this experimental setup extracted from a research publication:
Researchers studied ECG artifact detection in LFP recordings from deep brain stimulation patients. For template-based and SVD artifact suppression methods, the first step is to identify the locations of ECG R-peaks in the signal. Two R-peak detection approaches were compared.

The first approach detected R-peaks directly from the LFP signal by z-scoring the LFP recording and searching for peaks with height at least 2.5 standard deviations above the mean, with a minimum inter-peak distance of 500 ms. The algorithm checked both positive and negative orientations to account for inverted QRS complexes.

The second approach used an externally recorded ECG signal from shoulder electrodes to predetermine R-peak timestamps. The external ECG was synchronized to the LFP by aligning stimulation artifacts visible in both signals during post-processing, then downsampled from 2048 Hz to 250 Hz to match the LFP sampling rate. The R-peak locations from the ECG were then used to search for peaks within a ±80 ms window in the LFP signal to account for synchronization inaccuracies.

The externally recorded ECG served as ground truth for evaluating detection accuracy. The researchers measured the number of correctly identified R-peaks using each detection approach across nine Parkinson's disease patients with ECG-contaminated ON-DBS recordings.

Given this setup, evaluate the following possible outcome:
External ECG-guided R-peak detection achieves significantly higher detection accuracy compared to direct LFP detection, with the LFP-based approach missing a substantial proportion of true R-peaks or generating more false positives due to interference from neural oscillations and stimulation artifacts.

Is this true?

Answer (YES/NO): NO